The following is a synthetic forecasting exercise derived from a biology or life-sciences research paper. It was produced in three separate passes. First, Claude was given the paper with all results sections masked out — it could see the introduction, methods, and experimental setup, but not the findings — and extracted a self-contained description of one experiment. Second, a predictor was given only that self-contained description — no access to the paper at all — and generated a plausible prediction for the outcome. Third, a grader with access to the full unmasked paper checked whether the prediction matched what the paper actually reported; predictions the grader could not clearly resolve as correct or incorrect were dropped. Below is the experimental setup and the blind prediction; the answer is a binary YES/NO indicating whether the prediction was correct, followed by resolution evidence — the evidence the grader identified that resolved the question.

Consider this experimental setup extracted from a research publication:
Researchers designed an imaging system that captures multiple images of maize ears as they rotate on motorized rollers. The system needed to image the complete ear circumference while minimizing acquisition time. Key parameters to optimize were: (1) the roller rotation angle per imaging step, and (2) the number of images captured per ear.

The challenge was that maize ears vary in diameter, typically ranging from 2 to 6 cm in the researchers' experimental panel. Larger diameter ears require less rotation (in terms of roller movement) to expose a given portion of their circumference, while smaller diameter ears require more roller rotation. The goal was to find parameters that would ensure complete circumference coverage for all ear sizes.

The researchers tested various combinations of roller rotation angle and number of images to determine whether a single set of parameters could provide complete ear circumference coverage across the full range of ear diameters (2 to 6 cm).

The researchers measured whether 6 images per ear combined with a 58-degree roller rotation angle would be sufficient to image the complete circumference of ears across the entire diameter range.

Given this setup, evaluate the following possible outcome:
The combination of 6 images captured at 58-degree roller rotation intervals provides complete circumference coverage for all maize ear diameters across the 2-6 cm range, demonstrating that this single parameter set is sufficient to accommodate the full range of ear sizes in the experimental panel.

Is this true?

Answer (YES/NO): YES